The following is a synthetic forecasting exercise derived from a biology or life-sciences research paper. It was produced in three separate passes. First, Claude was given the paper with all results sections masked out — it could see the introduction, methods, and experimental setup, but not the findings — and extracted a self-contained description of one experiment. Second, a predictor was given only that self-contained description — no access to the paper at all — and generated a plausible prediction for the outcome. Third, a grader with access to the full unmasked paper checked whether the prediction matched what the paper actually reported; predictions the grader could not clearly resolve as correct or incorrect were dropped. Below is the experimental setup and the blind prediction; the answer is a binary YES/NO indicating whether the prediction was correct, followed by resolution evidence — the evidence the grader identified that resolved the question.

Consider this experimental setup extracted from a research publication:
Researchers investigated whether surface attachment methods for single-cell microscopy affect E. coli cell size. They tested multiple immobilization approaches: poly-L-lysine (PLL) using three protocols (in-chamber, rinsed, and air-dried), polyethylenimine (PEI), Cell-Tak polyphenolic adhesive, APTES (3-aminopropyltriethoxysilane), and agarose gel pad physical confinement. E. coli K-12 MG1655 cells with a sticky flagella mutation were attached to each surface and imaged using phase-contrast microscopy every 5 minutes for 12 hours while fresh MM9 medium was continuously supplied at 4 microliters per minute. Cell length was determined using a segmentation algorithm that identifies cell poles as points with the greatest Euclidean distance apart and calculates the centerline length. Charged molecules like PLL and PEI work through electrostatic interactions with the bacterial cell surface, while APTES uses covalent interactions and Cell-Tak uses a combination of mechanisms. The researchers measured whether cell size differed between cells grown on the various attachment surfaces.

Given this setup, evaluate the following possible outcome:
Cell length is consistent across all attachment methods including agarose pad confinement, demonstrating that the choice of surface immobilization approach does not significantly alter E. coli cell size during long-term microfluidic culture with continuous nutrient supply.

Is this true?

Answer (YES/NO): YES